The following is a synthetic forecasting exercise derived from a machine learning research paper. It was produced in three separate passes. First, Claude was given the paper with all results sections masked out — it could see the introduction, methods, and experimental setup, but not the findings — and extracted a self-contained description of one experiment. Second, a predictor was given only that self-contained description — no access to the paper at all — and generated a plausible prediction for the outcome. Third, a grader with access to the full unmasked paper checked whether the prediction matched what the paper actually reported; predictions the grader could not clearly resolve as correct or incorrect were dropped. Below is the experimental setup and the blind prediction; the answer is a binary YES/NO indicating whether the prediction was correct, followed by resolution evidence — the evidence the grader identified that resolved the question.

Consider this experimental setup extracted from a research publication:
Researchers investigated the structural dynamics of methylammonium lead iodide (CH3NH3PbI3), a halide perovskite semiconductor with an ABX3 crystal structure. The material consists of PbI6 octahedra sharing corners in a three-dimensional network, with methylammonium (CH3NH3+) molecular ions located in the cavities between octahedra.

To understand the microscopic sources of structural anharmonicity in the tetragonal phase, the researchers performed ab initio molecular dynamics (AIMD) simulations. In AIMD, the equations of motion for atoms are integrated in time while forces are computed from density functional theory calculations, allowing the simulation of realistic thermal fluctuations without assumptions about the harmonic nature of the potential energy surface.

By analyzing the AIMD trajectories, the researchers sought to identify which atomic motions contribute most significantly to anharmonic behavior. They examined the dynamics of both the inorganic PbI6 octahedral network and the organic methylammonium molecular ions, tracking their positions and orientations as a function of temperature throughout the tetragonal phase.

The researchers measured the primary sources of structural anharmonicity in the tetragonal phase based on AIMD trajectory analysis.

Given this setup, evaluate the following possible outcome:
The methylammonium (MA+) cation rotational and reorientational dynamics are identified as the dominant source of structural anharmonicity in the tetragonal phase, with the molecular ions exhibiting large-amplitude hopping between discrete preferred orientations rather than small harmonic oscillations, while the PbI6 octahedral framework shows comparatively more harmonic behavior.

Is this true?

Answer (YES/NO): NO